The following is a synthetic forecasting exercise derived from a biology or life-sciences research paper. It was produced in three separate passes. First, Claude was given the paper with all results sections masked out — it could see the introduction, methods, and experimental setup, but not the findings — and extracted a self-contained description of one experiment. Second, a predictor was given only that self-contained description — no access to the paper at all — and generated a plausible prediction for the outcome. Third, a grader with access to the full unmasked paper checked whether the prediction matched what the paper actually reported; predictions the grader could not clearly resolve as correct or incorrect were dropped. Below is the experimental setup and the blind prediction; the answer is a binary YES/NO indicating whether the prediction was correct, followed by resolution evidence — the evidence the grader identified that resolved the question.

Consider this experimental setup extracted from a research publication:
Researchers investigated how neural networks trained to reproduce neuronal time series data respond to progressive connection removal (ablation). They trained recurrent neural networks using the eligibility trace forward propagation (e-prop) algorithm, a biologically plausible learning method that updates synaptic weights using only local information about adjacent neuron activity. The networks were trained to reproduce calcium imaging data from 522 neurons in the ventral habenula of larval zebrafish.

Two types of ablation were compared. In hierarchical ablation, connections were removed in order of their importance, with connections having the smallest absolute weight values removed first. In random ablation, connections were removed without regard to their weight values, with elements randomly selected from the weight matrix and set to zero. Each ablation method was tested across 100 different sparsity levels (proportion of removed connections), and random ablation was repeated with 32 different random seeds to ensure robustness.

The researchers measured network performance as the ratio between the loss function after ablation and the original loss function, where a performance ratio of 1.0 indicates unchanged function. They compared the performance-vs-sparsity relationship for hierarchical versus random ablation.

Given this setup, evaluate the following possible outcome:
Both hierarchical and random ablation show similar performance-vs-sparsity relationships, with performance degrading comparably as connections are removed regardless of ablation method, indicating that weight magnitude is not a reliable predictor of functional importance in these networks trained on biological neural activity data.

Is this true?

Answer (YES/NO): NO